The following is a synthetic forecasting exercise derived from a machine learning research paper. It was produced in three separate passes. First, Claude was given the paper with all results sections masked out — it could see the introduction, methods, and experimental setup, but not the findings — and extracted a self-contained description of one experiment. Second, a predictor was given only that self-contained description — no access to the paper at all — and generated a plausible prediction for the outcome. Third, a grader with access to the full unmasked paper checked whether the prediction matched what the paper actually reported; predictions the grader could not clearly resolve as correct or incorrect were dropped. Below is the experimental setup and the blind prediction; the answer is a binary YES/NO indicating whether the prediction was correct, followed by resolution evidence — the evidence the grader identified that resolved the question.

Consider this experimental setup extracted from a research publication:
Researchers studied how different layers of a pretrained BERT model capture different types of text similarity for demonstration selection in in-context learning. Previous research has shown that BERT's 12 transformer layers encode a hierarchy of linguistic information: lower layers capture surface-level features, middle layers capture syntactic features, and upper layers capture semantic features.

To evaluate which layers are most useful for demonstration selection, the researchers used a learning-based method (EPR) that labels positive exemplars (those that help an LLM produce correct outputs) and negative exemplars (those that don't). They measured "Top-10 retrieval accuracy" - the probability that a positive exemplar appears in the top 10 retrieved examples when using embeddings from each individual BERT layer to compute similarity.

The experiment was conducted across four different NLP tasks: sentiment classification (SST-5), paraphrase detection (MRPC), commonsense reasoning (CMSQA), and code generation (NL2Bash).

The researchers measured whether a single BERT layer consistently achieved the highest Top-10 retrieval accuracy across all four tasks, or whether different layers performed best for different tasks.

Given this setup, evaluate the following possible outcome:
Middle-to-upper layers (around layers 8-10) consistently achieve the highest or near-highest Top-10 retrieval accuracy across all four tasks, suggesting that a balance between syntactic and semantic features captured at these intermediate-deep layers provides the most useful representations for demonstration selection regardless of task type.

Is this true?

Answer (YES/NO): NO